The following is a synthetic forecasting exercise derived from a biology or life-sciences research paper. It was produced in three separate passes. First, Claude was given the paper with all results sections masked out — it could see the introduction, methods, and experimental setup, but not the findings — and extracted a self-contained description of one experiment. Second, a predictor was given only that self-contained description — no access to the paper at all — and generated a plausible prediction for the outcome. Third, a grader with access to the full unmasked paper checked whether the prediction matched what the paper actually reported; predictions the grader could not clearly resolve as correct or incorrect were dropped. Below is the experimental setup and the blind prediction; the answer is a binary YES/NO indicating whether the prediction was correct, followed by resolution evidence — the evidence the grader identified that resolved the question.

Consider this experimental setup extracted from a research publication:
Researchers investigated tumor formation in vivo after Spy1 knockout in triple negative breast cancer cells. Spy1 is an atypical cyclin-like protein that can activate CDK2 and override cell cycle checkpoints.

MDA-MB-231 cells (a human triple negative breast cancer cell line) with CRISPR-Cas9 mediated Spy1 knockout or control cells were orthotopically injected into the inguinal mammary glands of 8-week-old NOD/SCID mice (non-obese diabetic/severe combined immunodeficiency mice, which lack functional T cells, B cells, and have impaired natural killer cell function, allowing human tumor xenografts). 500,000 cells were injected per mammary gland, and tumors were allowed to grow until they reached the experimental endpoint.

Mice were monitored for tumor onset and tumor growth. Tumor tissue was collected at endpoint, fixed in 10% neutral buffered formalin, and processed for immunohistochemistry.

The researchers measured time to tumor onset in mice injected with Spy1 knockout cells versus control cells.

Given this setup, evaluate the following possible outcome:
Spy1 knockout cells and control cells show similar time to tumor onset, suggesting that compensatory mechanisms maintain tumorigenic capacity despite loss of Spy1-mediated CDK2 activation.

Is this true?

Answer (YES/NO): NO